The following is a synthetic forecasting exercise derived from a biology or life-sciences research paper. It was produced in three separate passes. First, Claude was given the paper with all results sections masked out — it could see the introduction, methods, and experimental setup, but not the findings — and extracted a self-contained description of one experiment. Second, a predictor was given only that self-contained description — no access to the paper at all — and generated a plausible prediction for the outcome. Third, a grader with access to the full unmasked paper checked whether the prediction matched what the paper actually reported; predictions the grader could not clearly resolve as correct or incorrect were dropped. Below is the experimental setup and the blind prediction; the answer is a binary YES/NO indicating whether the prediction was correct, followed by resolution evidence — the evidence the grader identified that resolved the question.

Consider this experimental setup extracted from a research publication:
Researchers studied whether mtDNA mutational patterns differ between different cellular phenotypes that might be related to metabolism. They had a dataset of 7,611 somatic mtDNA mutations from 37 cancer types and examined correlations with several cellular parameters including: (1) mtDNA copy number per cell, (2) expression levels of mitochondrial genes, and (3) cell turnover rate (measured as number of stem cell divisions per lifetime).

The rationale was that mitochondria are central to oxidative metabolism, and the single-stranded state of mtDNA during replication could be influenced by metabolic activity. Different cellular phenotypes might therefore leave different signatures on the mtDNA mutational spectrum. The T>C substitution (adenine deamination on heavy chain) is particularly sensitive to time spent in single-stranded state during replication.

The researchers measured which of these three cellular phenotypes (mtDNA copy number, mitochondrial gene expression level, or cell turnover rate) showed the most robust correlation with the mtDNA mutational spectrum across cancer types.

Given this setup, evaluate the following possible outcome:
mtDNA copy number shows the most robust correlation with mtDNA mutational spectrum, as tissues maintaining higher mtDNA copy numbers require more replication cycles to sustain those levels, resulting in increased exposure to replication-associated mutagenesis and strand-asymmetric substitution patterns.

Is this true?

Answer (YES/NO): NO